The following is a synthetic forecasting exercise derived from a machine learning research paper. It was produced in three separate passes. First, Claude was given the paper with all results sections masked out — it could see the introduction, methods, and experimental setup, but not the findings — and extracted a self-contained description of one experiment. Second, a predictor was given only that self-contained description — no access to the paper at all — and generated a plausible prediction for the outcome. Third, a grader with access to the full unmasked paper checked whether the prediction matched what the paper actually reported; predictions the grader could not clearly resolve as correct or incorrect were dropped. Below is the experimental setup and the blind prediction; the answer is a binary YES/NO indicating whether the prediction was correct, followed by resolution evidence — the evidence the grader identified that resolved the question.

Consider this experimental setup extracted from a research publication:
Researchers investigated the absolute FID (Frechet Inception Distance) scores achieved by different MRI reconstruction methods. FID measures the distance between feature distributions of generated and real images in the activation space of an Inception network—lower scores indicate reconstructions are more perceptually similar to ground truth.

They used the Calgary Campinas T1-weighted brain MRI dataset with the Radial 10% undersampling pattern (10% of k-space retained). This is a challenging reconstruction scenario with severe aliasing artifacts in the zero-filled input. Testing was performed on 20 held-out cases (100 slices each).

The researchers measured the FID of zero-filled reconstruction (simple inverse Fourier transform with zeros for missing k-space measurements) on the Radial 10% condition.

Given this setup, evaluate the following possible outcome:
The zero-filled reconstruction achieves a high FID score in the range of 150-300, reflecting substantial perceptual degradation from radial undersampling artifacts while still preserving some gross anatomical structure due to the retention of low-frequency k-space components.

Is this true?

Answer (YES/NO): NO